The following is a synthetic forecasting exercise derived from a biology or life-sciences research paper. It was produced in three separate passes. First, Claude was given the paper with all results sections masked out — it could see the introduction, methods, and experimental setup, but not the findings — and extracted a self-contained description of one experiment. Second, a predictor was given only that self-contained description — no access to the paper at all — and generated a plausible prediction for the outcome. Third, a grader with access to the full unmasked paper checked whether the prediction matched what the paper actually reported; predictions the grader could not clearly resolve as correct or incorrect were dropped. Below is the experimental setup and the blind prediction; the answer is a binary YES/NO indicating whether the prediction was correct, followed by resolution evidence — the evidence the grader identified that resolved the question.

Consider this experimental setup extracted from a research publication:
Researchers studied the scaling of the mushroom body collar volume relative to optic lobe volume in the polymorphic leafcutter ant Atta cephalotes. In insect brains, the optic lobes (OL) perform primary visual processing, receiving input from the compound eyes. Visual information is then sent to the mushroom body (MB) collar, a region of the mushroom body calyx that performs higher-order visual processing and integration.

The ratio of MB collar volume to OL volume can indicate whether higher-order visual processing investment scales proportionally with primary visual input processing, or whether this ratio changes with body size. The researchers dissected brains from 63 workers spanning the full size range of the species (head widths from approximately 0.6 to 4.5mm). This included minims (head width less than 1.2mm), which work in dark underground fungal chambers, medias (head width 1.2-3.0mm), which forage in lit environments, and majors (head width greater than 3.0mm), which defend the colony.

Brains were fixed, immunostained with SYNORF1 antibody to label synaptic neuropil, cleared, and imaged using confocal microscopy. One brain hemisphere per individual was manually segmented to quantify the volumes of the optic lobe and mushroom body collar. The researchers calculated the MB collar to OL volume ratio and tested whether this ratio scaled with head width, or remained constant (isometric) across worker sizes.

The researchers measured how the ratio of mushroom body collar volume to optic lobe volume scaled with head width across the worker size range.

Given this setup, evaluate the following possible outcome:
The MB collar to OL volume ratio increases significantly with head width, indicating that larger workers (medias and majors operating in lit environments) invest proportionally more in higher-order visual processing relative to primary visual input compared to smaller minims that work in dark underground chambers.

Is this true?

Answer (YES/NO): NO